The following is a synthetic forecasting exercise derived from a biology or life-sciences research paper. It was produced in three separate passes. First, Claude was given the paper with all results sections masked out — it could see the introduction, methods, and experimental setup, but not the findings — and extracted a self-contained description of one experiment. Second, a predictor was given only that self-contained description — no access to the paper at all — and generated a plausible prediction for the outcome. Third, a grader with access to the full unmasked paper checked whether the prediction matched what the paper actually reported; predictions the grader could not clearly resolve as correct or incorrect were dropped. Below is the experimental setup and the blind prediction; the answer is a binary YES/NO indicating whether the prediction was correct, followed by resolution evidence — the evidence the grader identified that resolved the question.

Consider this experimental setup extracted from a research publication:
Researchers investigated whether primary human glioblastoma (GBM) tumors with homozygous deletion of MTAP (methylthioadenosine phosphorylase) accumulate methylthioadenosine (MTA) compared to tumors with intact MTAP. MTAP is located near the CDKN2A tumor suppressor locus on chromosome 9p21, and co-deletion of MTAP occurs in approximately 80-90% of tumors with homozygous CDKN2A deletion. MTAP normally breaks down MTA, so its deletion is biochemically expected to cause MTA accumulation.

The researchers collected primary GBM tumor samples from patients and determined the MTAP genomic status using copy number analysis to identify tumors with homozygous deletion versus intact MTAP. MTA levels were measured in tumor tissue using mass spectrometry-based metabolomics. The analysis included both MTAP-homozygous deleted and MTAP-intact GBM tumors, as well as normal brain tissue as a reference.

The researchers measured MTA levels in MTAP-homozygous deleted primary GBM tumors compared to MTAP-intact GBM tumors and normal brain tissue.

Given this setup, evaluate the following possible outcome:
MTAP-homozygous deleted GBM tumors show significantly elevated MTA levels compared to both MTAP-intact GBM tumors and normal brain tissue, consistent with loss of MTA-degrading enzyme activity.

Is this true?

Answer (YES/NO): NO